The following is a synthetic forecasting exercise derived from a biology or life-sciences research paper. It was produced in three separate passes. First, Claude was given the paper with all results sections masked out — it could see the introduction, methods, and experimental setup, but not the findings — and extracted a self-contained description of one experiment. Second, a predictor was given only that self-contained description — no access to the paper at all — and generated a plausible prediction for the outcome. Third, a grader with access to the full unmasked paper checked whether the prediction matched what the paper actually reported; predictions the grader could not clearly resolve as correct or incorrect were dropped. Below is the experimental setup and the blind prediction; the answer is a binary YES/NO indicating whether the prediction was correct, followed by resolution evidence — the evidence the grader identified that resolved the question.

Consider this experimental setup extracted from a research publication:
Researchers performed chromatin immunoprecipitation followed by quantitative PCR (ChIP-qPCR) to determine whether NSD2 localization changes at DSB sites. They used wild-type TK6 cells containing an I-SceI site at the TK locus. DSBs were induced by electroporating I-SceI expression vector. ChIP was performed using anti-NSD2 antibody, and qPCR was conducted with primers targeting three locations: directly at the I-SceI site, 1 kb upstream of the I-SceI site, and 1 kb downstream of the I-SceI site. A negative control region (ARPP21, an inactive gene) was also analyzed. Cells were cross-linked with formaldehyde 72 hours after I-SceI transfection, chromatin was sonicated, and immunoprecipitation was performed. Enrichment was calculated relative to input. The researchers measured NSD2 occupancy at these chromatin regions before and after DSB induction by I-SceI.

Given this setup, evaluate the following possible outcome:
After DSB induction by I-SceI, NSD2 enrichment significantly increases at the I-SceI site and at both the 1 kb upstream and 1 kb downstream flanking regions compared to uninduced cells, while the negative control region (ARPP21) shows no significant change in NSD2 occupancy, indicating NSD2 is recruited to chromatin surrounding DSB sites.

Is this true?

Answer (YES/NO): NO